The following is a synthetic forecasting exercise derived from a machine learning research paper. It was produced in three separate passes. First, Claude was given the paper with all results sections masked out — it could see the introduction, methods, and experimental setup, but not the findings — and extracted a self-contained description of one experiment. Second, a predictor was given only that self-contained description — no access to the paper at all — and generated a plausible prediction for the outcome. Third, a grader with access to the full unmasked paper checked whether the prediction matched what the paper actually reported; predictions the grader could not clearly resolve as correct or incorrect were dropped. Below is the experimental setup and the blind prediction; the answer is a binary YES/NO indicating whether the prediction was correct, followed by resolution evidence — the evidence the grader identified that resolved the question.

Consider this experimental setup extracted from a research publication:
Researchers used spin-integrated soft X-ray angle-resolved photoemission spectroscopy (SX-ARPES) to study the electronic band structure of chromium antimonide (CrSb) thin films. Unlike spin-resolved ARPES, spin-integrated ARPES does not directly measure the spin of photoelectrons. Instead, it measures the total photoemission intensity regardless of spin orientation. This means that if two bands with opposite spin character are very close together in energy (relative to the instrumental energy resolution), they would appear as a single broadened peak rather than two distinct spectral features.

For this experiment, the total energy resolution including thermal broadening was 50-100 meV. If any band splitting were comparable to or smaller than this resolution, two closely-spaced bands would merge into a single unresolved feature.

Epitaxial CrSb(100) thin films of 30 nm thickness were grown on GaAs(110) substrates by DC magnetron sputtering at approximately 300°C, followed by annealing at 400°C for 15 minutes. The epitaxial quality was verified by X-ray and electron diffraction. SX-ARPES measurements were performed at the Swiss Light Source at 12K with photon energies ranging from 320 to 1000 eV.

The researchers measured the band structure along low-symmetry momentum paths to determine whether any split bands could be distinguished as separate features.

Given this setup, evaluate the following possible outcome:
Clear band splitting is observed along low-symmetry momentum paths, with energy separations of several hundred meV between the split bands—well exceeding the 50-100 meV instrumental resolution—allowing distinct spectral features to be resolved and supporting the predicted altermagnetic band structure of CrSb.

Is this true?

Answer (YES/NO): YES